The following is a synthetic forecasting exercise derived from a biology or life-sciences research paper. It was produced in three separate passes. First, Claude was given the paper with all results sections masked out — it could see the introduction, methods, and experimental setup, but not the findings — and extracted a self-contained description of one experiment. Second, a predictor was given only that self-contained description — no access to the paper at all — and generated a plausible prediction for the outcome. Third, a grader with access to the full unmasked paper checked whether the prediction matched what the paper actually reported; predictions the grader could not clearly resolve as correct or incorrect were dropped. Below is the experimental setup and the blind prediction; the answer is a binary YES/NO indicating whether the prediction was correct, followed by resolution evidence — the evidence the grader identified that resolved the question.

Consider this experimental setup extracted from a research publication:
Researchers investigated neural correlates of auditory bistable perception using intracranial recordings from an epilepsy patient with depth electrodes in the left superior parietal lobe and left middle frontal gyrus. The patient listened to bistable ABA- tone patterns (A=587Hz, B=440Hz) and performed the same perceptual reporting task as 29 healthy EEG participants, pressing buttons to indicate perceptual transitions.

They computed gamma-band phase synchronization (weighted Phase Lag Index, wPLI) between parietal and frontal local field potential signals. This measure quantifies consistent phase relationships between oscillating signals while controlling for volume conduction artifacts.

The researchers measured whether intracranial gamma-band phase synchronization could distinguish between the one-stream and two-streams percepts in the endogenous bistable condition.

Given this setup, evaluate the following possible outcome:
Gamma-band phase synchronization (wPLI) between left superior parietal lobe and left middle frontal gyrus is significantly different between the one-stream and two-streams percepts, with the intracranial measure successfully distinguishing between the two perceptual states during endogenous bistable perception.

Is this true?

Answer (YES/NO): NO